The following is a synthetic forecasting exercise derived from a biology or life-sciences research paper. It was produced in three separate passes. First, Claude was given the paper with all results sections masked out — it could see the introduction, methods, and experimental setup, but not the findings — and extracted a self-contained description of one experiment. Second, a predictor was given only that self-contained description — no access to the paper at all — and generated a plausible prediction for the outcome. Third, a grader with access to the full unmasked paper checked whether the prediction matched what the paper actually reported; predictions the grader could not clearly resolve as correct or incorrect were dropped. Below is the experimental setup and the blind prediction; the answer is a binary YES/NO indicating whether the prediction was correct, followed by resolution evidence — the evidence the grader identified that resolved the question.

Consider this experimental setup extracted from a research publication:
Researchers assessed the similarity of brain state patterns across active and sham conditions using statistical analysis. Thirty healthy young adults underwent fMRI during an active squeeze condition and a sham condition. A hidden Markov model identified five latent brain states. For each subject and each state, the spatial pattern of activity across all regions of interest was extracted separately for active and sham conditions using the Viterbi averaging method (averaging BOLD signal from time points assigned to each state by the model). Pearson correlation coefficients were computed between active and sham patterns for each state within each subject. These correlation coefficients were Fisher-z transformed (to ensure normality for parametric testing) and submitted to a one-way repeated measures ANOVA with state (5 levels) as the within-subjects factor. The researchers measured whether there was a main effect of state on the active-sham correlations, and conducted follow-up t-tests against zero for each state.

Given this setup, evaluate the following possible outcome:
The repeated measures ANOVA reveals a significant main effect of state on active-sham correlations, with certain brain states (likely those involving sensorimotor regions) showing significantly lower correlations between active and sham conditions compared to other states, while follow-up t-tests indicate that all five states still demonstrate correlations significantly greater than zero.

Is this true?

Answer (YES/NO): NO